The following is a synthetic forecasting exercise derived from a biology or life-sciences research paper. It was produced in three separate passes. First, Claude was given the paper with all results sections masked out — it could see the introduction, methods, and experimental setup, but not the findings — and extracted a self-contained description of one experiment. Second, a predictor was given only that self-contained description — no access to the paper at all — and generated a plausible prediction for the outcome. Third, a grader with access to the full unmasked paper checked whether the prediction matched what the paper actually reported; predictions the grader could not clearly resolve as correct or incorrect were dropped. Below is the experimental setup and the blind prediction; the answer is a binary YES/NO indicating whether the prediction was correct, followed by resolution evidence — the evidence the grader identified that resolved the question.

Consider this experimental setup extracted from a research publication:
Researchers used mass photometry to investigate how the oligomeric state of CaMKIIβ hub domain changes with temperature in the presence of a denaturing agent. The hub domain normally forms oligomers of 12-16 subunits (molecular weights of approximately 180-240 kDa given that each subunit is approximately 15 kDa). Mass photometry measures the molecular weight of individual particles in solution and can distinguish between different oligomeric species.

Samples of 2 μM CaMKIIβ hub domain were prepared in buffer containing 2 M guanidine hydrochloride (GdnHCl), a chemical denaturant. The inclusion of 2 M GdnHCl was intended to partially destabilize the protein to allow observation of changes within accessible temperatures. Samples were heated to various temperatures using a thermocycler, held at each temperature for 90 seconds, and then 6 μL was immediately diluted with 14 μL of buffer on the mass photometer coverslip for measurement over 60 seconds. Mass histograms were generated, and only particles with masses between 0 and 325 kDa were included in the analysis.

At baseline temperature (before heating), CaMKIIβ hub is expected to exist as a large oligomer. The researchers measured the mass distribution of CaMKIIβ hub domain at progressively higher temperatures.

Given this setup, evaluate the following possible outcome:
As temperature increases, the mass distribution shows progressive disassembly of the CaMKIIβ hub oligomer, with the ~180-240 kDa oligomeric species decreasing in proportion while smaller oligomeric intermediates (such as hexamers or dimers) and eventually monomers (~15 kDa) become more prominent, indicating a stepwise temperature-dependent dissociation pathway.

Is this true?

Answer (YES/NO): NO